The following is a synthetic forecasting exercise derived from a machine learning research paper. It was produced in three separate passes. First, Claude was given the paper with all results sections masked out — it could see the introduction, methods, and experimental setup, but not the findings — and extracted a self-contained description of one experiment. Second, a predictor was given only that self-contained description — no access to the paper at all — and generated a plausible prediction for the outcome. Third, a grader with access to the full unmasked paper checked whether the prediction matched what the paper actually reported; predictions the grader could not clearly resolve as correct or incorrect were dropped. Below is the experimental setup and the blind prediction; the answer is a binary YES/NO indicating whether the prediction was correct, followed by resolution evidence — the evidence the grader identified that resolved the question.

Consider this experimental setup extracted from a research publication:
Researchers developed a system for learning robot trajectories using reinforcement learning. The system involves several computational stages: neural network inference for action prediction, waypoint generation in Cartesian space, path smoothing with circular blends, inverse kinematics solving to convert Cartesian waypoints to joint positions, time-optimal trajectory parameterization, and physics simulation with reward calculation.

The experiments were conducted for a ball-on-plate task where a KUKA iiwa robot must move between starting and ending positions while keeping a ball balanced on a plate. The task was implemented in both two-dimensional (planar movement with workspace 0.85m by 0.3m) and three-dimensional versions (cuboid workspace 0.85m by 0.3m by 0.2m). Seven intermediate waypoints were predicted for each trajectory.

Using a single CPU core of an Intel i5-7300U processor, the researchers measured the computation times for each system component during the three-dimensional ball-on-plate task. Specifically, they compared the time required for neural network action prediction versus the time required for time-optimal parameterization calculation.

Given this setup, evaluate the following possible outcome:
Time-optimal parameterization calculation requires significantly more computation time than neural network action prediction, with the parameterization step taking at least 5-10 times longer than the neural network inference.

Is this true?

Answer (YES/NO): YES